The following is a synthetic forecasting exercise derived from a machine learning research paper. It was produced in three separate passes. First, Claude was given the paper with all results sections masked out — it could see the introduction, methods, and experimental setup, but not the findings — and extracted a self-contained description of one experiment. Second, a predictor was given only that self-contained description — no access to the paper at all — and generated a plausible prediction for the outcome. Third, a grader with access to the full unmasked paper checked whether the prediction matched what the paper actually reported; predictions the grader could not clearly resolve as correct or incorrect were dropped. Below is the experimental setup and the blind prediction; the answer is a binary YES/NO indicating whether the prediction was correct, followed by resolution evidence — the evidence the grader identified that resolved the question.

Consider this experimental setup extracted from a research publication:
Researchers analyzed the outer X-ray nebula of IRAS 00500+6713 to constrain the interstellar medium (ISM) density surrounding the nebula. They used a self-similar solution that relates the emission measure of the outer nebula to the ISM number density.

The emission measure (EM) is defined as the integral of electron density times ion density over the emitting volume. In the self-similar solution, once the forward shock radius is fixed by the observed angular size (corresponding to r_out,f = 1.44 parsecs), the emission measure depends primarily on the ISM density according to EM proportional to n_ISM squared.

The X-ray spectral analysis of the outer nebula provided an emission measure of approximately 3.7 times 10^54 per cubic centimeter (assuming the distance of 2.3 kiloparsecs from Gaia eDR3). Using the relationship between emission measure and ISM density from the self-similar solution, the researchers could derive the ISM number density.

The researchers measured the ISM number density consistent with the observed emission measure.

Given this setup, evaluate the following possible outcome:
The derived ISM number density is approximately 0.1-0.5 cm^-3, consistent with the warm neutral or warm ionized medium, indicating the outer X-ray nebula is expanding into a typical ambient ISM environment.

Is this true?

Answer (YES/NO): YES